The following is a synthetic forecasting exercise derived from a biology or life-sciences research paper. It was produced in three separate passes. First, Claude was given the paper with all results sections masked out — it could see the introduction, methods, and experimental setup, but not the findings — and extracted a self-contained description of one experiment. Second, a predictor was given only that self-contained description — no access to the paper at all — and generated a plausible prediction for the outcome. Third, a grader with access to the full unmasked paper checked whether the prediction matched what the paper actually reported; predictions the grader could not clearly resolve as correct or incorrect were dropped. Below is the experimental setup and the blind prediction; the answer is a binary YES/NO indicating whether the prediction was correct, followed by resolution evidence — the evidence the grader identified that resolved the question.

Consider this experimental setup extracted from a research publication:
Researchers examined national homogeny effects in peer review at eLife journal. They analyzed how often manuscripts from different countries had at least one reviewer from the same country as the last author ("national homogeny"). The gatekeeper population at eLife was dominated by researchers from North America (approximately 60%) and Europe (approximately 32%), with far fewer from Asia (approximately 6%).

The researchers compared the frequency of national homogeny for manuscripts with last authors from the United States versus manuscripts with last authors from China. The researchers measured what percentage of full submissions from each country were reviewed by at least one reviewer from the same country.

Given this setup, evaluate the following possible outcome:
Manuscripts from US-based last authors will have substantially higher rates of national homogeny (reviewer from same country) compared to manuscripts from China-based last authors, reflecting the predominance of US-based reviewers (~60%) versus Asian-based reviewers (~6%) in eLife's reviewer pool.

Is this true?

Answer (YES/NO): YES